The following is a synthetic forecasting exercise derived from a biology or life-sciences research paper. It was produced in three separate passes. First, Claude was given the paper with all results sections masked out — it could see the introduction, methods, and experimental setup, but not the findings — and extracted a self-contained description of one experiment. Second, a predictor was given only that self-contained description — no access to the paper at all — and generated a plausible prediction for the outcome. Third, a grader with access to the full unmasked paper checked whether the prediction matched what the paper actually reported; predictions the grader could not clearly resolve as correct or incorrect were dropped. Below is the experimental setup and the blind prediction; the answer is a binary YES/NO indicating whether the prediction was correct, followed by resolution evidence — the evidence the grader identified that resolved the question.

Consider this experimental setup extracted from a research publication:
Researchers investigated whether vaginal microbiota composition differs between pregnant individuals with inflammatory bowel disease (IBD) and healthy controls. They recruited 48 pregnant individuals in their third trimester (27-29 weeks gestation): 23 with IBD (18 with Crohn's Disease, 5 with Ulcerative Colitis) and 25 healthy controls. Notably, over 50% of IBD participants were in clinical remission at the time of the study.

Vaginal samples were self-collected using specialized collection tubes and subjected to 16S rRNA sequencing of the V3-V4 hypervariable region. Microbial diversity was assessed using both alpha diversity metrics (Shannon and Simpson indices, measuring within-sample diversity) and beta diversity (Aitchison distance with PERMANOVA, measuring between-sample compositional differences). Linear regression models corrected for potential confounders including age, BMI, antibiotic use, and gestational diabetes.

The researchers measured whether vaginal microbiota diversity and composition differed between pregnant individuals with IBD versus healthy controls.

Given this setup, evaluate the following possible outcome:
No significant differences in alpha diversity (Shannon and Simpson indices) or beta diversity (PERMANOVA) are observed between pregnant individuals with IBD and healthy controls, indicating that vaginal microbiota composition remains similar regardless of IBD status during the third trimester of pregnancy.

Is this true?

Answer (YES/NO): YES